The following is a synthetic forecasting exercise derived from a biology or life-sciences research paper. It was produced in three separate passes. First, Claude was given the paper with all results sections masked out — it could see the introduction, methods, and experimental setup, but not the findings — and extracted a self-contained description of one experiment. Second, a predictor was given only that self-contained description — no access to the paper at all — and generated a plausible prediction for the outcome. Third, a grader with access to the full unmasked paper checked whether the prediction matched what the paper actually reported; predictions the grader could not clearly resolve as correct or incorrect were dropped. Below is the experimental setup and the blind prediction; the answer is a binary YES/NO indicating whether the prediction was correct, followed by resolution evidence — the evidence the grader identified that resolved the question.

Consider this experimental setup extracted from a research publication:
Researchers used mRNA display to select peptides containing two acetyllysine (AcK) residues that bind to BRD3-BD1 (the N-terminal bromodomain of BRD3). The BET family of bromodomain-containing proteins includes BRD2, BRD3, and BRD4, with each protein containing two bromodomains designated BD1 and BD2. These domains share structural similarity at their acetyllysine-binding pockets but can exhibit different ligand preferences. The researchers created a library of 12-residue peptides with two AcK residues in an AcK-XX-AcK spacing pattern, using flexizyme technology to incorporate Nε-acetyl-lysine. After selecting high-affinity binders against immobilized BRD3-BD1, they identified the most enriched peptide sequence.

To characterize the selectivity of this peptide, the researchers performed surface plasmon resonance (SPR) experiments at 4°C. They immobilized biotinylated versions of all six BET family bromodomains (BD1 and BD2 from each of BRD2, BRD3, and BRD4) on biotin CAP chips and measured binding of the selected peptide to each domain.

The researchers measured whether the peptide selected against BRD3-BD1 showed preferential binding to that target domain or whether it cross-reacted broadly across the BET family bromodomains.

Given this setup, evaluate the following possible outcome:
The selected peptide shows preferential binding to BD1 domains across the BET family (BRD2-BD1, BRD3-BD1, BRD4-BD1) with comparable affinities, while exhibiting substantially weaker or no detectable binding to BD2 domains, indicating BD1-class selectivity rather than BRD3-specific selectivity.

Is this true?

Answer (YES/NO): YES